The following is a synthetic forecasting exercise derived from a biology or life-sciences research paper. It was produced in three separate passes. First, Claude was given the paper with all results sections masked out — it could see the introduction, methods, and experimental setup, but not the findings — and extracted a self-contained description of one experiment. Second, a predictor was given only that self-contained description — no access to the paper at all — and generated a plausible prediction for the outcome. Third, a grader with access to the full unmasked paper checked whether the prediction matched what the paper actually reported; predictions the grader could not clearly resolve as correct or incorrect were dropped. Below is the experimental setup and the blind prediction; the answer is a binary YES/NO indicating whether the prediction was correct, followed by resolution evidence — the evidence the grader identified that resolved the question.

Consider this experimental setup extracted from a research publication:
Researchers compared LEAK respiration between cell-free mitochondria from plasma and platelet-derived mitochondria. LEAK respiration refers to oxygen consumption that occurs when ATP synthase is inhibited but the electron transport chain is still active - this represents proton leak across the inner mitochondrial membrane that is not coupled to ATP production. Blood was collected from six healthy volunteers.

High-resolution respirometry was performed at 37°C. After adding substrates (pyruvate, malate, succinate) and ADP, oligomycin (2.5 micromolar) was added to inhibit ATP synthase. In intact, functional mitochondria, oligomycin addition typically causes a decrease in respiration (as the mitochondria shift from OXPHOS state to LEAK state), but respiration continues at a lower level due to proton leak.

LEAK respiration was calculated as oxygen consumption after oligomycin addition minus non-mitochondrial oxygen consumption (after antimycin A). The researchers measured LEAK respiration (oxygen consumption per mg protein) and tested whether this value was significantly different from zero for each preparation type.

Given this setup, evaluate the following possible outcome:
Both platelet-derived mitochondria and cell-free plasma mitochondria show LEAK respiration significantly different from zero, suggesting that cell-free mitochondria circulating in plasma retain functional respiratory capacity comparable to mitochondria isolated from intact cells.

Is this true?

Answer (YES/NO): NO